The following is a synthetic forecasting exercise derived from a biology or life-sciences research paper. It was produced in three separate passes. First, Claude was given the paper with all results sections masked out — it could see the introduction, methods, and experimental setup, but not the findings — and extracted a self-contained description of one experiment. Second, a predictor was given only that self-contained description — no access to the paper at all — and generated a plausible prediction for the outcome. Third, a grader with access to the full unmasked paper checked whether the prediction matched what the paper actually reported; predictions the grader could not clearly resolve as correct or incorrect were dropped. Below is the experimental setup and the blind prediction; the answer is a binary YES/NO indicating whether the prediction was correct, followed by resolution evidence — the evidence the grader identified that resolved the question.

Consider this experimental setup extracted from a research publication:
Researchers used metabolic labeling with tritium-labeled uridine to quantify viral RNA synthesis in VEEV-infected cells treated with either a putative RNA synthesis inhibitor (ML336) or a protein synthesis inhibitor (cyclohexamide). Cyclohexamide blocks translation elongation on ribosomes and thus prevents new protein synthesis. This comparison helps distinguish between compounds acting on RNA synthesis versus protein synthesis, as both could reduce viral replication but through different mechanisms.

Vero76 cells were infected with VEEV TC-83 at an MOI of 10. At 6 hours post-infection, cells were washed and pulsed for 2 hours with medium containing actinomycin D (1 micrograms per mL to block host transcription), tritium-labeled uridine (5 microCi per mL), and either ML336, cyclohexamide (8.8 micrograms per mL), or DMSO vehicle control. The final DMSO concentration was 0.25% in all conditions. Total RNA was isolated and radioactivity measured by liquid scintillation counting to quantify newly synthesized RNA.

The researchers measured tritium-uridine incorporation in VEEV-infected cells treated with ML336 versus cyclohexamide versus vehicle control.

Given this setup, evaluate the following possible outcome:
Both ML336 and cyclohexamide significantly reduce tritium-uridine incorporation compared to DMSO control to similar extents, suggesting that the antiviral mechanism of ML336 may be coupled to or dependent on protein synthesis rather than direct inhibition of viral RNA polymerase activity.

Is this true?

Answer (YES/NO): NO